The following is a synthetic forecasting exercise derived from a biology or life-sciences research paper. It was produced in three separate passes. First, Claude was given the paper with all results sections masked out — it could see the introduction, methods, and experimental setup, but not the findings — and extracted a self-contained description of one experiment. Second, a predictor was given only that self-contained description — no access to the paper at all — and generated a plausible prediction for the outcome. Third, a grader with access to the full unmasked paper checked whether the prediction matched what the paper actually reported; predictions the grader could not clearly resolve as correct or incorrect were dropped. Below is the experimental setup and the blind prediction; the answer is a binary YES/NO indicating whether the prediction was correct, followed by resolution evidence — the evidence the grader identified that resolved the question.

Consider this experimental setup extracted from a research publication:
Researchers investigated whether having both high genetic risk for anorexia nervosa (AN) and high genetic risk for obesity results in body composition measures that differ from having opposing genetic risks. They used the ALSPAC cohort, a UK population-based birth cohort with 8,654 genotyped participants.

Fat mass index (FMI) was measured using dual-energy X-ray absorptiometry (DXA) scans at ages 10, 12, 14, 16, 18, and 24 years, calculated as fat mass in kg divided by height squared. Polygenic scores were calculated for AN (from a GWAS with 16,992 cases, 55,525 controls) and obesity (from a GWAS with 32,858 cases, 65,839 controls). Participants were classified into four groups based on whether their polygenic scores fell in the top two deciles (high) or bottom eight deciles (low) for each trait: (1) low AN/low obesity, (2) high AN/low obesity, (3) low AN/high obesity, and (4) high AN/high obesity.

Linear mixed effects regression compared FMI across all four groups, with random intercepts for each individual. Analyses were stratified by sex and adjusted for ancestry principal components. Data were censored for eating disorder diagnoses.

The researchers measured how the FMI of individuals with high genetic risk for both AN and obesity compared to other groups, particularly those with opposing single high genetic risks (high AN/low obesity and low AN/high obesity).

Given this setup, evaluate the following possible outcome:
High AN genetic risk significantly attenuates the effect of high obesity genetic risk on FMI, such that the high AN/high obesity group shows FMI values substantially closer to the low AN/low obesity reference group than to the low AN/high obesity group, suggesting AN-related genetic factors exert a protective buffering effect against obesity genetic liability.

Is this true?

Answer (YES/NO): NO